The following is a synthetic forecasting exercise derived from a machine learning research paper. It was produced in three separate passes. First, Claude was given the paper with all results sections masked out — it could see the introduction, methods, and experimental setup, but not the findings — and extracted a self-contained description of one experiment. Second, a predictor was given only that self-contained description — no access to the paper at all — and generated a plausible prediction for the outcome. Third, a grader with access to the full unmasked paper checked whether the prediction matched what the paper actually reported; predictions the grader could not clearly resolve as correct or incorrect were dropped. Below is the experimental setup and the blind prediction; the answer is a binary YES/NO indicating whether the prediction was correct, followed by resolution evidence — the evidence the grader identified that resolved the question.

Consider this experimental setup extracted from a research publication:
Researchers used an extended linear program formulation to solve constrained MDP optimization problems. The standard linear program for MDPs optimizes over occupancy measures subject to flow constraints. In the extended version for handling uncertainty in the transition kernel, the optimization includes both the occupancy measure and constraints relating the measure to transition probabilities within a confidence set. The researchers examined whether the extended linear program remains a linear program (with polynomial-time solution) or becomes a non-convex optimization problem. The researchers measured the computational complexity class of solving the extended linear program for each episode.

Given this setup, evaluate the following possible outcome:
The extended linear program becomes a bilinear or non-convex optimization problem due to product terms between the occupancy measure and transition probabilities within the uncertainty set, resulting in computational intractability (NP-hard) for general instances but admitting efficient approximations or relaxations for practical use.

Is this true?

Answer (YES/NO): NO